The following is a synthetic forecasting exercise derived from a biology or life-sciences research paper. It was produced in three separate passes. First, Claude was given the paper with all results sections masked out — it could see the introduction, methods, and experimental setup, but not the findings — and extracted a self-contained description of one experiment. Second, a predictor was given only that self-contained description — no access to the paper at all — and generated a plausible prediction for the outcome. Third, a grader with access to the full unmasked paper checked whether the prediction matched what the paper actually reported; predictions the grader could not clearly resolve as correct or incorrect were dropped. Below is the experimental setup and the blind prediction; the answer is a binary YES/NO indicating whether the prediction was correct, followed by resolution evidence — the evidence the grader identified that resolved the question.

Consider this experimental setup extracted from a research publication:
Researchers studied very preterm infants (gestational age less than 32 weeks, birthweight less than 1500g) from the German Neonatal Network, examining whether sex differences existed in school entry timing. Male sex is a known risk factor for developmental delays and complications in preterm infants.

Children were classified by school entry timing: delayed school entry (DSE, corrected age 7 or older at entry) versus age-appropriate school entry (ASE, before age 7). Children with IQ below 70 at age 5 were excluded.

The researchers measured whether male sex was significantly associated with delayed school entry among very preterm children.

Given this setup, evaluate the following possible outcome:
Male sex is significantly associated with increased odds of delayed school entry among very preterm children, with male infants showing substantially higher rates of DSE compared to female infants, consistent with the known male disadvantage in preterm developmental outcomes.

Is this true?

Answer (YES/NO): NO